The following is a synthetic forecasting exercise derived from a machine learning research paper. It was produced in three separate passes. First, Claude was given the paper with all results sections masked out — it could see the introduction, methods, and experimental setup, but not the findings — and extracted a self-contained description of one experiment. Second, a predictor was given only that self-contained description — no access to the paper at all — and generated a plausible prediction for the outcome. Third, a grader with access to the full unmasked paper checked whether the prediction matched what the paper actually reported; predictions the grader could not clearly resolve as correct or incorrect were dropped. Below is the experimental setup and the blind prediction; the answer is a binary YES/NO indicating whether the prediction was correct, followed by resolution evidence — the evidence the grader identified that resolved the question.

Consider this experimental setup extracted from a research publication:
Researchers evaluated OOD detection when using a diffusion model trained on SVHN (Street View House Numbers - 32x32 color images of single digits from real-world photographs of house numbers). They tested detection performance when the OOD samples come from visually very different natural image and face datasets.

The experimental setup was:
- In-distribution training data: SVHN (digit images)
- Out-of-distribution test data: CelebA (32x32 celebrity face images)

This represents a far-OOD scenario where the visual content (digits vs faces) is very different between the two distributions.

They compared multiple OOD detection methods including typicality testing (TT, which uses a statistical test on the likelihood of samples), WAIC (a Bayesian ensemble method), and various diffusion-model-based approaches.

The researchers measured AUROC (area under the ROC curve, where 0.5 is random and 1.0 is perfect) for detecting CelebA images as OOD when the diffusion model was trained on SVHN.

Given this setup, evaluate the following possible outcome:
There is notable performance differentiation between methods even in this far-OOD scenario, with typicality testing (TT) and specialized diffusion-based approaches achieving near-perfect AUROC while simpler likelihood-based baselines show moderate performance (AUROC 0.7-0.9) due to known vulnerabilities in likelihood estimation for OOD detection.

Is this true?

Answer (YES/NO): NO